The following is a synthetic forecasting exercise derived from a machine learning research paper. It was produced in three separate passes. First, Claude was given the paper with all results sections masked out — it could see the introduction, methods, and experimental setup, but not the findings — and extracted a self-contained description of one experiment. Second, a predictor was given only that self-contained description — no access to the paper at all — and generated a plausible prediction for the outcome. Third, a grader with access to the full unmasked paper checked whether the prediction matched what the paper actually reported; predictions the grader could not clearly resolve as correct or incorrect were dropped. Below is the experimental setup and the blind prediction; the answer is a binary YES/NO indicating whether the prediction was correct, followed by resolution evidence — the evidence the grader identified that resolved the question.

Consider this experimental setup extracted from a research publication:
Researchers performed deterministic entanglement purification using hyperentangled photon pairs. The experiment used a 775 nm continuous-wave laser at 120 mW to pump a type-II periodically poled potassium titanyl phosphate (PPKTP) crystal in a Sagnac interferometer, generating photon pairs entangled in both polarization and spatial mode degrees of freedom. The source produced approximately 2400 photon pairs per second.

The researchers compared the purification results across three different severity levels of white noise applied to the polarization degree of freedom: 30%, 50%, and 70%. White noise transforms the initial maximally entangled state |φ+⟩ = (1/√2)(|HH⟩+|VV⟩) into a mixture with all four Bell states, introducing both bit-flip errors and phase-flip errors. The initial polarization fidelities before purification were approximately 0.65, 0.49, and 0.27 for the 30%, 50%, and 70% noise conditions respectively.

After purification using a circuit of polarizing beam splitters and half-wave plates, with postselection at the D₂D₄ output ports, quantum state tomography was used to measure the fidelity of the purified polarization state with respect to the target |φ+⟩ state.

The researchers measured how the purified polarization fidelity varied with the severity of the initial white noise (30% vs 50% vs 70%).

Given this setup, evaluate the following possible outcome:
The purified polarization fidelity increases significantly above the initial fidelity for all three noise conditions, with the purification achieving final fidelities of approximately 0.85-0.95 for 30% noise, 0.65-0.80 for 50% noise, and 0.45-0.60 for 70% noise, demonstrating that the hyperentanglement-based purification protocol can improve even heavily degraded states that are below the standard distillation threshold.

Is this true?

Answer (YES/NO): NO